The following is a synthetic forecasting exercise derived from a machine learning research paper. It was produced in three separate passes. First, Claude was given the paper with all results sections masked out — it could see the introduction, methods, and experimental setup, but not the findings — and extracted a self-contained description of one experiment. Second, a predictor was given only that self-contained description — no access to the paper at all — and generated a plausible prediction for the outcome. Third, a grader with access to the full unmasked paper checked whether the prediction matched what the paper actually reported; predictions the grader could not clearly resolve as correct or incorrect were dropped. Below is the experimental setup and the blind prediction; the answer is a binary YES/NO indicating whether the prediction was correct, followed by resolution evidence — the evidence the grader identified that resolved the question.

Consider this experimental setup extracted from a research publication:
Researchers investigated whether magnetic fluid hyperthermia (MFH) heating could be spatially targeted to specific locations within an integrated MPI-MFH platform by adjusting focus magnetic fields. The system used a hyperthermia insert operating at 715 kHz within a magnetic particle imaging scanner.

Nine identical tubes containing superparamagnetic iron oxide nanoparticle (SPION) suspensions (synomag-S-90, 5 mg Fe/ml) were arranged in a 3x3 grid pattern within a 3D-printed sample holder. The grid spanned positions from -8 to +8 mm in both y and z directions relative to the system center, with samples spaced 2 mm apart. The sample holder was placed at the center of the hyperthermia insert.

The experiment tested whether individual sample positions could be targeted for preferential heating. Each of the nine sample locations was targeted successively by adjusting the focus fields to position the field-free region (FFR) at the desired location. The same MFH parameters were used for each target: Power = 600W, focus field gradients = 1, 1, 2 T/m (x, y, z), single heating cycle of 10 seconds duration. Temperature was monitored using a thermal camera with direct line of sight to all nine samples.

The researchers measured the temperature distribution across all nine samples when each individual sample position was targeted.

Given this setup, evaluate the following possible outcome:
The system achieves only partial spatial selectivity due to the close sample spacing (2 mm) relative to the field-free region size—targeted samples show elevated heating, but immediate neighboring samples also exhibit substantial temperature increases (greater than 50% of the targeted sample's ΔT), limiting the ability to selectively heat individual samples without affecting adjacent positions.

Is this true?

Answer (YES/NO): NO